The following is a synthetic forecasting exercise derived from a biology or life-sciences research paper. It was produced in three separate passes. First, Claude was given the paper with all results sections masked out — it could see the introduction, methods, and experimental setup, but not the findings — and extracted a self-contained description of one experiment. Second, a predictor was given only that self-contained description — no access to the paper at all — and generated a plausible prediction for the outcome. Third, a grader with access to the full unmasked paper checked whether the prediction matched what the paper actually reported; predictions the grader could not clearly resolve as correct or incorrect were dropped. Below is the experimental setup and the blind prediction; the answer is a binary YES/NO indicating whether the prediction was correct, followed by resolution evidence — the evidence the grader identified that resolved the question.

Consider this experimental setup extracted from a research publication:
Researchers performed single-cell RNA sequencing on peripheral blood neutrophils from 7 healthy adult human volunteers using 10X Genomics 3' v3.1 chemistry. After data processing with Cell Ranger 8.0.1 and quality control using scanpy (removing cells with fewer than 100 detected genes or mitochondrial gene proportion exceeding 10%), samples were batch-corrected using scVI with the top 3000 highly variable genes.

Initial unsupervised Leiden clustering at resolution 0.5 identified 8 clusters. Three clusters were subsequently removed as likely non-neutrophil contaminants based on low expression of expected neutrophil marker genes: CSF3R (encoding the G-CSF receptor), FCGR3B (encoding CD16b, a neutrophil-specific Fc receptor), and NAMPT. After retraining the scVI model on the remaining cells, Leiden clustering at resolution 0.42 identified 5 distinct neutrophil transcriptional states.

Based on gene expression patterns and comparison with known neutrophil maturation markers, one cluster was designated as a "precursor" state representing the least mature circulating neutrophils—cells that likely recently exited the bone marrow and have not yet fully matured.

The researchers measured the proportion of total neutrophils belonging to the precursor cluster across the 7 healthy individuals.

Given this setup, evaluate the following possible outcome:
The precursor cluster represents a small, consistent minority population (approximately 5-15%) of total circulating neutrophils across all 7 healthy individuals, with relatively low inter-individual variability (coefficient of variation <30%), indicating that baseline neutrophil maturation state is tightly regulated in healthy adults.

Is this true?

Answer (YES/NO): NO